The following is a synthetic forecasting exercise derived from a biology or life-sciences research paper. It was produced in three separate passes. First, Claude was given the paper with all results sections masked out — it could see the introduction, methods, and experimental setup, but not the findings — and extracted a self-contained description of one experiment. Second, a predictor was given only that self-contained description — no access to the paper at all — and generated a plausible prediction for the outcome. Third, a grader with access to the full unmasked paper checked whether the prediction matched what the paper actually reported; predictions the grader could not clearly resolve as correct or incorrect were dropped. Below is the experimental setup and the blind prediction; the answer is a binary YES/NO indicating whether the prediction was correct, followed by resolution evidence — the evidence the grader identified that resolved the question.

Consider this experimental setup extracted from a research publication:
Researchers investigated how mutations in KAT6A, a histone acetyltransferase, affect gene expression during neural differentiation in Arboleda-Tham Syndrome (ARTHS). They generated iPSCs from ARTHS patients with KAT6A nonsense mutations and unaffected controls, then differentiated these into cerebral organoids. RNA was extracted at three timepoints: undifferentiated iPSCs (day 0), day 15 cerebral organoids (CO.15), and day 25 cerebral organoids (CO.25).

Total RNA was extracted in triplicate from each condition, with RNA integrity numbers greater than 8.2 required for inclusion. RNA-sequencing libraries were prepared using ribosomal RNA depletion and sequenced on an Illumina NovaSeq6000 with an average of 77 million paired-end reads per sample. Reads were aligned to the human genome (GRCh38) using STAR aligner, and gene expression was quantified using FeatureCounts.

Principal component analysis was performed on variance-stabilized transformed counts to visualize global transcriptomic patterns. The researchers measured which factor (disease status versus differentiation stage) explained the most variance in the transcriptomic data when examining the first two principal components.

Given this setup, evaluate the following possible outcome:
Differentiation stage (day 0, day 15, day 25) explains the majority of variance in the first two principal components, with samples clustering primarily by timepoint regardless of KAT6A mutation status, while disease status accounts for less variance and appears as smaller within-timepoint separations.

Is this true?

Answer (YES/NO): YES